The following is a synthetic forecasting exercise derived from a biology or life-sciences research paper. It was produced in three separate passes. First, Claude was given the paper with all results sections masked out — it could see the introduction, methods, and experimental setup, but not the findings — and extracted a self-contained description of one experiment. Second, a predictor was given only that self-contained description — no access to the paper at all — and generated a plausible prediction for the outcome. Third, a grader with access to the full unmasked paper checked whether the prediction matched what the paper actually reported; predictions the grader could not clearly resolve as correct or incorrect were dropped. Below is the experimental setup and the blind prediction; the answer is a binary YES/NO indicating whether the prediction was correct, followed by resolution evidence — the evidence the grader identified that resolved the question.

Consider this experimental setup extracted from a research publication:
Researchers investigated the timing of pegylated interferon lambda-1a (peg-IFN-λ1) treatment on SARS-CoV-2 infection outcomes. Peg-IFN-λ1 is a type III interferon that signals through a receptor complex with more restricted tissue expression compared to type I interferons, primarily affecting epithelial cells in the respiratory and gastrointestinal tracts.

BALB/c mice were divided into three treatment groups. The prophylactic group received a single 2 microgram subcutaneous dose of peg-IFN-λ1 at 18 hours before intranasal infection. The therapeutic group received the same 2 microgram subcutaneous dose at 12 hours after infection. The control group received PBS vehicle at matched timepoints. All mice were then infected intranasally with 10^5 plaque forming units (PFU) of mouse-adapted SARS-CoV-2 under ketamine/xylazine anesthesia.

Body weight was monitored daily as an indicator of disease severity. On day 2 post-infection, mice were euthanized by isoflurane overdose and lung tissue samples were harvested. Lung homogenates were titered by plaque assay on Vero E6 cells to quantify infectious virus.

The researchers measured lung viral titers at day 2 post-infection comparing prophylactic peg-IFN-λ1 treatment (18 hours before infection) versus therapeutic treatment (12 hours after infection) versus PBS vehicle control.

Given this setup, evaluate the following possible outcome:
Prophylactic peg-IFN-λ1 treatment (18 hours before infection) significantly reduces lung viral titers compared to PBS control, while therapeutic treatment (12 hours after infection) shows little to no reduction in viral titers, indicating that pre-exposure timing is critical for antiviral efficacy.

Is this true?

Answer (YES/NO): NO